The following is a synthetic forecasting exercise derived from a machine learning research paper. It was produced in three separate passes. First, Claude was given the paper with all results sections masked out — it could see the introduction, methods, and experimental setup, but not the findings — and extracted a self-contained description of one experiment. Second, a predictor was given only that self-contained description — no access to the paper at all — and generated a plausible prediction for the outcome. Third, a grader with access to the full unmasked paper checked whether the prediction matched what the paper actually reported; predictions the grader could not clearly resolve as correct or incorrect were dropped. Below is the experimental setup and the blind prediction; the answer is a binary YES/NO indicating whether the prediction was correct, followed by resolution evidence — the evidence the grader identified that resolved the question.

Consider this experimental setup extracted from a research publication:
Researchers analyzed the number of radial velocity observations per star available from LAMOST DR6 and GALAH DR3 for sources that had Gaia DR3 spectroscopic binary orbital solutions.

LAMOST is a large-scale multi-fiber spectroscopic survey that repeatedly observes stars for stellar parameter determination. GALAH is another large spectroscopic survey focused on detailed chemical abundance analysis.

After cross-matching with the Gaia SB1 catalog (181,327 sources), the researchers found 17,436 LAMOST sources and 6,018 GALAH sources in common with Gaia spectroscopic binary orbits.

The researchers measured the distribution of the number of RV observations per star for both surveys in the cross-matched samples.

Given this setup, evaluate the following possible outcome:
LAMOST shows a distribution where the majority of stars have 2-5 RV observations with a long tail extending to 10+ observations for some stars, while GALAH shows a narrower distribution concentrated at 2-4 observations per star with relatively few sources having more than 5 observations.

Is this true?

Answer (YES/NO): NO